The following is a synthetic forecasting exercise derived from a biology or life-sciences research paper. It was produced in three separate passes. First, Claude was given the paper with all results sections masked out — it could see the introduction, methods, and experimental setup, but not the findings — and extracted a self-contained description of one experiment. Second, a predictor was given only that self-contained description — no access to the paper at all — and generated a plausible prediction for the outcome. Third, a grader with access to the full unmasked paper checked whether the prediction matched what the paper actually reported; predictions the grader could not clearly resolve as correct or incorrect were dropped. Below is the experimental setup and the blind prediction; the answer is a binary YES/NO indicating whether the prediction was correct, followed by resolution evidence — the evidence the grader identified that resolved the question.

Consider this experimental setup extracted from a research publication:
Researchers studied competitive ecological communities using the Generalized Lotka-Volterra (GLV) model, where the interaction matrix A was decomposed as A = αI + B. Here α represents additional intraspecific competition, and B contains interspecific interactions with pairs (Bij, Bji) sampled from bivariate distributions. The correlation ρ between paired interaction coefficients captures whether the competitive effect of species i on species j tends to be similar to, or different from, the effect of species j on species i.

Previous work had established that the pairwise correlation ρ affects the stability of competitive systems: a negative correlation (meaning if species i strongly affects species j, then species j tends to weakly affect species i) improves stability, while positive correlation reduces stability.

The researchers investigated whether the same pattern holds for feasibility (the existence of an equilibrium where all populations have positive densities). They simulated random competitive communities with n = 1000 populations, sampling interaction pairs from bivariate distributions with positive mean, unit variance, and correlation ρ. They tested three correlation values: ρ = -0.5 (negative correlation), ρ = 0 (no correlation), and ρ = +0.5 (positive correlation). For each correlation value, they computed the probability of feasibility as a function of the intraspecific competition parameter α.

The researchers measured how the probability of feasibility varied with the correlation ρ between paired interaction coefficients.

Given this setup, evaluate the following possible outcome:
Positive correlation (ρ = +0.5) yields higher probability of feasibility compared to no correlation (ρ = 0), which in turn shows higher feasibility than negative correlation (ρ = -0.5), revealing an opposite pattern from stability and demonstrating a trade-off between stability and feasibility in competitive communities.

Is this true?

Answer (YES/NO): NO